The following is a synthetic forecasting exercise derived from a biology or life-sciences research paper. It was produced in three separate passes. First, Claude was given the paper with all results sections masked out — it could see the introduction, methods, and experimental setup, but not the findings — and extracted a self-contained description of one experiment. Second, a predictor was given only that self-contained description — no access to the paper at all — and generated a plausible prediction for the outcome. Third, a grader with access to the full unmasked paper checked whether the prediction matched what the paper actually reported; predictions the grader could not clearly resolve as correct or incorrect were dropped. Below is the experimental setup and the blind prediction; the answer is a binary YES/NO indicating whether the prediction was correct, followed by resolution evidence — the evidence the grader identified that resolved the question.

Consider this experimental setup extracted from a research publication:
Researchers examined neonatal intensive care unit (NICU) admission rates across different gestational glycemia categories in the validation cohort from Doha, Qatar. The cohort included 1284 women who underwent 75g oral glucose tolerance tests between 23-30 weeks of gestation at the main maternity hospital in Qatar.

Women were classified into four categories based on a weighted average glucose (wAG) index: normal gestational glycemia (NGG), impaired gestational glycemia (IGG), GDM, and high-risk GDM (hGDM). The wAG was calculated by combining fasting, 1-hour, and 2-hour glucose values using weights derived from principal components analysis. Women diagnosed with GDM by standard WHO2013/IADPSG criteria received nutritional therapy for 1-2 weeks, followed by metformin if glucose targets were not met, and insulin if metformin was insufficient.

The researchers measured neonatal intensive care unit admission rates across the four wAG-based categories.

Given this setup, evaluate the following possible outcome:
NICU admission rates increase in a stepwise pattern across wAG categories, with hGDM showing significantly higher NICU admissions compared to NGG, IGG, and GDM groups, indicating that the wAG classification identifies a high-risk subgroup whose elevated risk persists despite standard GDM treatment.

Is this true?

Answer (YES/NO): NO